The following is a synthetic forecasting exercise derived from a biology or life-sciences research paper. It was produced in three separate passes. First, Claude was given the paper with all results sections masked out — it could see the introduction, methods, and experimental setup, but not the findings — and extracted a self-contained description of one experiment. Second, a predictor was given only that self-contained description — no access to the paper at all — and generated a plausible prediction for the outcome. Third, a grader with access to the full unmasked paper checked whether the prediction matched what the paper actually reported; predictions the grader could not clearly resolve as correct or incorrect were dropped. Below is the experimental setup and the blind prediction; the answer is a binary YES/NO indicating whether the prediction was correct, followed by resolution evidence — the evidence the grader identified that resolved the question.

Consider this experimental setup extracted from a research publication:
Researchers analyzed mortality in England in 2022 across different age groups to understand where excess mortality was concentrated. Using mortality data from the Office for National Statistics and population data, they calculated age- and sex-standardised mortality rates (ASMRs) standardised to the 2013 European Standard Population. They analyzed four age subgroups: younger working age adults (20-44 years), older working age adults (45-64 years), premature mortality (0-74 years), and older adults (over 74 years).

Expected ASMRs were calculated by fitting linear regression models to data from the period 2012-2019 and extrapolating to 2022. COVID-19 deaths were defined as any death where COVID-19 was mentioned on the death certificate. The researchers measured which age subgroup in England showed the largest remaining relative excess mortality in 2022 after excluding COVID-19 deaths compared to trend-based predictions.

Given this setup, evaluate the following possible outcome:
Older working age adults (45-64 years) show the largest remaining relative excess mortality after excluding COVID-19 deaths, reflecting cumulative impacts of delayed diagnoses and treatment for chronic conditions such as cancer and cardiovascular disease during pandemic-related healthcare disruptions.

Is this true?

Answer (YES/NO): NO